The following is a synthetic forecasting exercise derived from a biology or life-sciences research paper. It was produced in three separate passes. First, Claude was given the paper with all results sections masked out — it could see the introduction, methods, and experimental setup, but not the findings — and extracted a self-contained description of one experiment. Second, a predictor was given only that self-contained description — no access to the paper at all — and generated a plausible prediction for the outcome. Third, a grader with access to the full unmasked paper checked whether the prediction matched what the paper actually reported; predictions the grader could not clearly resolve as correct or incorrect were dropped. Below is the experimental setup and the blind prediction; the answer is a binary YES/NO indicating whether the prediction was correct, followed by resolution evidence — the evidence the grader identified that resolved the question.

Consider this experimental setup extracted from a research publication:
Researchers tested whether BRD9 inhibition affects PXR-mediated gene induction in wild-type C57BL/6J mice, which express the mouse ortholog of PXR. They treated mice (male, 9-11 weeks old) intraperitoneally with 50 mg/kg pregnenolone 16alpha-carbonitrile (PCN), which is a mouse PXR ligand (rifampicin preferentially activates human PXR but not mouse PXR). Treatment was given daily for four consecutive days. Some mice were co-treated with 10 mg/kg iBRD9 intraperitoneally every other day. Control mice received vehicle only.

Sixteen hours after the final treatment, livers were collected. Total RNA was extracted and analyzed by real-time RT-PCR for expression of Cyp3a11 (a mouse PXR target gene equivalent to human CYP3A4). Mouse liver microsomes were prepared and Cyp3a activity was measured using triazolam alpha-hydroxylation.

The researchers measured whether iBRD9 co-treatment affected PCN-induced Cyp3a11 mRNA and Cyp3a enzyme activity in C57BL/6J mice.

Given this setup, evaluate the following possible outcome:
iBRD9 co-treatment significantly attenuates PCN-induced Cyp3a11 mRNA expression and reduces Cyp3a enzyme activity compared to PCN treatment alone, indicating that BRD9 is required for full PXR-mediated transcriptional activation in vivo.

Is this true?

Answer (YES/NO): YES